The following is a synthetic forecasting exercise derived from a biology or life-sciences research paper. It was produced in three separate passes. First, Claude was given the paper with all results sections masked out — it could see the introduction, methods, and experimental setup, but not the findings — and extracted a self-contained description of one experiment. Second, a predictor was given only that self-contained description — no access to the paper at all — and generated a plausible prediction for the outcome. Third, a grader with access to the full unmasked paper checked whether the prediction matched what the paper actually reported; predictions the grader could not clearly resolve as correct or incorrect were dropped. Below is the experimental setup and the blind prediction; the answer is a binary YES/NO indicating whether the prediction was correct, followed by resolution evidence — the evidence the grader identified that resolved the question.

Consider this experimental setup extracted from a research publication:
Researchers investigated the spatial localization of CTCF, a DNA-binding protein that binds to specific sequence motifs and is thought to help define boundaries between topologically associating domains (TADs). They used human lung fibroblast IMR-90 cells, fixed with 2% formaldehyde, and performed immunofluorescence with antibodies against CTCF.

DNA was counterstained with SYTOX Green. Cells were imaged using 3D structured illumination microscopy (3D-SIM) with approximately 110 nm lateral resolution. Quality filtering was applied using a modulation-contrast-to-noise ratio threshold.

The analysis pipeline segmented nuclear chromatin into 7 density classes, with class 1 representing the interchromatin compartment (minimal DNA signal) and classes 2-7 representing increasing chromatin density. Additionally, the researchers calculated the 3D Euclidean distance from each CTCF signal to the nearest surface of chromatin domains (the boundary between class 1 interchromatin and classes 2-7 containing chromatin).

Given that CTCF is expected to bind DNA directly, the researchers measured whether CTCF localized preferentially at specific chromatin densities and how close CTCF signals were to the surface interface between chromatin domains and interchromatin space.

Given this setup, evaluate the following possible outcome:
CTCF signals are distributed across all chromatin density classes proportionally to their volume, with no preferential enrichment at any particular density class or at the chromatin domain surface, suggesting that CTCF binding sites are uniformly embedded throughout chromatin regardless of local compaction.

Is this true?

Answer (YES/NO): NO